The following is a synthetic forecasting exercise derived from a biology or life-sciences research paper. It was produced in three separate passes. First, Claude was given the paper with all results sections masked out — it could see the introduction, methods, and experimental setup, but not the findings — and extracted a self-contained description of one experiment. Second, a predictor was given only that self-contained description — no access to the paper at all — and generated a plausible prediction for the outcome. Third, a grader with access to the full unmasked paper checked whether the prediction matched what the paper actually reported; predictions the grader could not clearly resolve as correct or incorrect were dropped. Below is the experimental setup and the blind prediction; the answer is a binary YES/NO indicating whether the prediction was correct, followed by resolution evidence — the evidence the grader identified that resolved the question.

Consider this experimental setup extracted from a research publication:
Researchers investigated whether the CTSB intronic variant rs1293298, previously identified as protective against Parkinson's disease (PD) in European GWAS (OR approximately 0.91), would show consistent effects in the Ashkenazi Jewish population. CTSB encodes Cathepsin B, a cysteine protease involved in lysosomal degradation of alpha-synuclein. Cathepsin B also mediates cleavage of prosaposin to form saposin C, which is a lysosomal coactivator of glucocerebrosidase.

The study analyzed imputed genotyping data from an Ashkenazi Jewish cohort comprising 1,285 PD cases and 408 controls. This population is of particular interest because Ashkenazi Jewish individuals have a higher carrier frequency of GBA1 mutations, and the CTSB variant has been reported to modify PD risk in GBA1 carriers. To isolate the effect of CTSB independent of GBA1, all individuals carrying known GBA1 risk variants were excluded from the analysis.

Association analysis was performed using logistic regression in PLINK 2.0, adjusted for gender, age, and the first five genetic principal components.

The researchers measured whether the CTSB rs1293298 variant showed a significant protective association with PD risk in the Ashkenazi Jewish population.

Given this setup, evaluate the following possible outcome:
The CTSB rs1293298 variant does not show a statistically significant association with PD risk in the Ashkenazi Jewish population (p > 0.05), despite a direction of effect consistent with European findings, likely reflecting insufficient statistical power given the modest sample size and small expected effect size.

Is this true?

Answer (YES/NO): YES